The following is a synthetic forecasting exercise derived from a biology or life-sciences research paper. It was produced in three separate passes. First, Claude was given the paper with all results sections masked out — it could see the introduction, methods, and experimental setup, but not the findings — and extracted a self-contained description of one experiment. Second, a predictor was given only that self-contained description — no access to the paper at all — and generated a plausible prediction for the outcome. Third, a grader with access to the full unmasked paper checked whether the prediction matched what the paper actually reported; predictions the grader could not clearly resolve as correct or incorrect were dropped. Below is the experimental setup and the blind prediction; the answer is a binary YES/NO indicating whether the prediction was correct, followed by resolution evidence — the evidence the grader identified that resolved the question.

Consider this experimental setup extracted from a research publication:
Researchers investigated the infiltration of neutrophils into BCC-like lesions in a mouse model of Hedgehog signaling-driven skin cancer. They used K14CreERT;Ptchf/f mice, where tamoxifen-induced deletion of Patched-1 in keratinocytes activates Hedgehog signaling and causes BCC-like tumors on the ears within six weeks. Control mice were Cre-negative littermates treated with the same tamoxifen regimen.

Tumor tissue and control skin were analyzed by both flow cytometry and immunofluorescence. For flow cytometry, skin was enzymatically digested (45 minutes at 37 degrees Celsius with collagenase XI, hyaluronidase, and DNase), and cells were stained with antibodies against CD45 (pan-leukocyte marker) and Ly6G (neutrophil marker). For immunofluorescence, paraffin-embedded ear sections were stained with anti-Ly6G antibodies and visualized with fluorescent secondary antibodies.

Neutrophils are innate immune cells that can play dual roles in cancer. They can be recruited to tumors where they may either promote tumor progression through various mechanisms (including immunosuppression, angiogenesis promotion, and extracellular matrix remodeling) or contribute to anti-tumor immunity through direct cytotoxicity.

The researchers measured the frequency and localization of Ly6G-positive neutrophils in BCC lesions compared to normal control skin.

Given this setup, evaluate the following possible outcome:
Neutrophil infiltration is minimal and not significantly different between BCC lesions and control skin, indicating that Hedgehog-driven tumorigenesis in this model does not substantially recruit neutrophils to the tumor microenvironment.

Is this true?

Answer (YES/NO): NO